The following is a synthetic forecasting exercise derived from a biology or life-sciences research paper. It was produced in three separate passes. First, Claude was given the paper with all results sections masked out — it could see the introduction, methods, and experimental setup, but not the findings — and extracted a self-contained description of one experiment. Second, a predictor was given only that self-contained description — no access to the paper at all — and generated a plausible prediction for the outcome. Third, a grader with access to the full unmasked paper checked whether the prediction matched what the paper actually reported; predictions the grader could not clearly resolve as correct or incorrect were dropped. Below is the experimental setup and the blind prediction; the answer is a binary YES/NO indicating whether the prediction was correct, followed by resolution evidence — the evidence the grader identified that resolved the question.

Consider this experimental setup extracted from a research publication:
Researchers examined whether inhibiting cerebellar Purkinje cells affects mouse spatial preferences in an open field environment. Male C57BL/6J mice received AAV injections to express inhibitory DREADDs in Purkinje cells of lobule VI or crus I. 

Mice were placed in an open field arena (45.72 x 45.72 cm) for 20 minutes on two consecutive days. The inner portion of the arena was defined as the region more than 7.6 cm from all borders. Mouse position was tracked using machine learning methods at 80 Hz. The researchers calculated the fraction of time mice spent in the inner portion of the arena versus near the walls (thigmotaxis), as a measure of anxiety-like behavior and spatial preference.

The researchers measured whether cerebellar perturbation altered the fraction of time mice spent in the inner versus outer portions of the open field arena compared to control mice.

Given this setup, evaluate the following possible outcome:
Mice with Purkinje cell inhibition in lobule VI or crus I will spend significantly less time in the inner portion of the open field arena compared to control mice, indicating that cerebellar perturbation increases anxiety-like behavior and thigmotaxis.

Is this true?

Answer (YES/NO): NO